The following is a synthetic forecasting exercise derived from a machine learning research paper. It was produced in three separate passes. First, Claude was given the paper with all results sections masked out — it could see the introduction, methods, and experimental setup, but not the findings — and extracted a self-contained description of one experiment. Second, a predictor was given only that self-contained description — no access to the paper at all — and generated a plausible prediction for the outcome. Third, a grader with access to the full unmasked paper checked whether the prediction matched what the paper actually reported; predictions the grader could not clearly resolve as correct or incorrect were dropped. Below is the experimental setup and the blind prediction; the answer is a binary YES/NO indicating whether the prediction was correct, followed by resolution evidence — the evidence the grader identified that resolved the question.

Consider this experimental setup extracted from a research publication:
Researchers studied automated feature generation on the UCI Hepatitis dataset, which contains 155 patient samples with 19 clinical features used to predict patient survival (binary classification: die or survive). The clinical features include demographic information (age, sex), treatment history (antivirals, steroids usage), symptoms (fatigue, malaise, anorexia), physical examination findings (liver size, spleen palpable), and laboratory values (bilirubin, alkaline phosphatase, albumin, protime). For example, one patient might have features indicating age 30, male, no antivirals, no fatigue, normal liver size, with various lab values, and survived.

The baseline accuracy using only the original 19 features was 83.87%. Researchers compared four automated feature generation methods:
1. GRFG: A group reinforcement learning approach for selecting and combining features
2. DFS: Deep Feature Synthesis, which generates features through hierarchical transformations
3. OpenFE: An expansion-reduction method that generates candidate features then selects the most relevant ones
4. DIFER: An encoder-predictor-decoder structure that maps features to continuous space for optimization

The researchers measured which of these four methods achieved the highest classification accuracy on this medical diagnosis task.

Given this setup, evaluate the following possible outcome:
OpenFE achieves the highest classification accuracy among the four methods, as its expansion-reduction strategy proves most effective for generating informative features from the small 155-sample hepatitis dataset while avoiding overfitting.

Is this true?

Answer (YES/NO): NO